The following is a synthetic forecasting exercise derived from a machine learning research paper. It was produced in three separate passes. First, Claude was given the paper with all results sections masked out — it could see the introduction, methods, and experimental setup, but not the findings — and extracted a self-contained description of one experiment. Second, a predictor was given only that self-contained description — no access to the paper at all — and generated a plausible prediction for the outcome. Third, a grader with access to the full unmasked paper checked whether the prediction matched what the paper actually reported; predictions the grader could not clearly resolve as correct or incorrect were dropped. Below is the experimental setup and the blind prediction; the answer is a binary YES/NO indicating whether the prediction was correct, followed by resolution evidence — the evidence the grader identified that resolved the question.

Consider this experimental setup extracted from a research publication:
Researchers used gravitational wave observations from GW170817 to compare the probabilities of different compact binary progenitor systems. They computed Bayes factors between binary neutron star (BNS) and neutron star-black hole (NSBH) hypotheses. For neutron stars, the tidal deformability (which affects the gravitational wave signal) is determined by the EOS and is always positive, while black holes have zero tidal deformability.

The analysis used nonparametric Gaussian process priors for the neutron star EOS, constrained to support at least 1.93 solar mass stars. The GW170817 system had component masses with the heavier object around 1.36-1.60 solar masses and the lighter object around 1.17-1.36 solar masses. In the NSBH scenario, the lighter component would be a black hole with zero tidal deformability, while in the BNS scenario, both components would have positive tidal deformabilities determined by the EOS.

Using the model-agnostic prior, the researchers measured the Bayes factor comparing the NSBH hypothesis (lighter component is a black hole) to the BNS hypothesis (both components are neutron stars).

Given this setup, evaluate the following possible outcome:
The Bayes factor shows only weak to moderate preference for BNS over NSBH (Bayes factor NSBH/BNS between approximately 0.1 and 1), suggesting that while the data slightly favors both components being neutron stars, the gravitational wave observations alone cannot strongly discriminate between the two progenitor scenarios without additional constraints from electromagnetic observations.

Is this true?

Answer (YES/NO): NO